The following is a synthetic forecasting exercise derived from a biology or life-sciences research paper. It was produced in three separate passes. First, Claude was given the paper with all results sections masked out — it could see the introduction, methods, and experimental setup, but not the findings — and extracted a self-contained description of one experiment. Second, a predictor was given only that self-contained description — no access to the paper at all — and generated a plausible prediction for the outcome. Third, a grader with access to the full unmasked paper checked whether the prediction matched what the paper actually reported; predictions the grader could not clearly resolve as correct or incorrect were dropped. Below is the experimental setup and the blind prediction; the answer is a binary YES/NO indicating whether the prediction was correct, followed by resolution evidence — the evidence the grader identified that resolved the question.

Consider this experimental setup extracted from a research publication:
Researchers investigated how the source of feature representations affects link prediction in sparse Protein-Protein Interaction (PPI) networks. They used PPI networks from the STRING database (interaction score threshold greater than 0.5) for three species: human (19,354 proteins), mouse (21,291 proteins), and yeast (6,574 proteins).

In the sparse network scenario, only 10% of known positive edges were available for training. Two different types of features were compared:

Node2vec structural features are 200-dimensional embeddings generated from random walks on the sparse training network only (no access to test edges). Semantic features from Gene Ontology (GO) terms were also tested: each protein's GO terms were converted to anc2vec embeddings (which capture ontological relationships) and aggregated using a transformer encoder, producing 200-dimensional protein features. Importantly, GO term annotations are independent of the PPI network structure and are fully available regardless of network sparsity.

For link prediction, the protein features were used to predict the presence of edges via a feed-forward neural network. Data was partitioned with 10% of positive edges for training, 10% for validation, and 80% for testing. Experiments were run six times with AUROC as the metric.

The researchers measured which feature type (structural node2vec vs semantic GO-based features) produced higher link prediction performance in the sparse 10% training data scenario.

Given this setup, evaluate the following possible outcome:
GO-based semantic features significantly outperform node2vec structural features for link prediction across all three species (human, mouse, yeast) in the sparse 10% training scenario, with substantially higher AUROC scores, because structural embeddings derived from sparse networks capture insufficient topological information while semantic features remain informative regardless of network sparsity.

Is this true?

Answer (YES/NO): YES